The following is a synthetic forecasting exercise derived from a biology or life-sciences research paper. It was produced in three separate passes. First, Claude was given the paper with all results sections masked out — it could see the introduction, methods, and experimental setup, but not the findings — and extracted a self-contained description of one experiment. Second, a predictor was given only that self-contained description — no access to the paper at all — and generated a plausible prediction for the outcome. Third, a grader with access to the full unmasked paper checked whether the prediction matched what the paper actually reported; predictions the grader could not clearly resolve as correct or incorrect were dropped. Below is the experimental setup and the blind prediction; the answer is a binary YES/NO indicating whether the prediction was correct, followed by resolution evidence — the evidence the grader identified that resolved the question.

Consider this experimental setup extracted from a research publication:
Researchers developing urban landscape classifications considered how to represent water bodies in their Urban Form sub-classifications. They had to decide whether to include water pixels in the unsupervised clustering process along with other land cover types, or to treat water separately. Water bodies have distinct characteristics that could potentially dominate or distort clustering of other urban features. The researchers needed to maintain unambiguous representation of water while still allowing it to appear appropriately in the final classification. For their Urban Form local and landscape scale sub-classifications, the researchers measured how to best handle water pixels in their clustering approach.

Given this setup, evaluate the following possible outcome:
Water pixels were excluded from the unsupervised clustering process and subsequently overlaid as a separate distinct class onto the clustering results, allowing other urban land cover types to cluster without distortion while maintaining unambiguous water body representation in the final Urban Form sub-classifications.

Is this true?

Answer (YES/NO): YES